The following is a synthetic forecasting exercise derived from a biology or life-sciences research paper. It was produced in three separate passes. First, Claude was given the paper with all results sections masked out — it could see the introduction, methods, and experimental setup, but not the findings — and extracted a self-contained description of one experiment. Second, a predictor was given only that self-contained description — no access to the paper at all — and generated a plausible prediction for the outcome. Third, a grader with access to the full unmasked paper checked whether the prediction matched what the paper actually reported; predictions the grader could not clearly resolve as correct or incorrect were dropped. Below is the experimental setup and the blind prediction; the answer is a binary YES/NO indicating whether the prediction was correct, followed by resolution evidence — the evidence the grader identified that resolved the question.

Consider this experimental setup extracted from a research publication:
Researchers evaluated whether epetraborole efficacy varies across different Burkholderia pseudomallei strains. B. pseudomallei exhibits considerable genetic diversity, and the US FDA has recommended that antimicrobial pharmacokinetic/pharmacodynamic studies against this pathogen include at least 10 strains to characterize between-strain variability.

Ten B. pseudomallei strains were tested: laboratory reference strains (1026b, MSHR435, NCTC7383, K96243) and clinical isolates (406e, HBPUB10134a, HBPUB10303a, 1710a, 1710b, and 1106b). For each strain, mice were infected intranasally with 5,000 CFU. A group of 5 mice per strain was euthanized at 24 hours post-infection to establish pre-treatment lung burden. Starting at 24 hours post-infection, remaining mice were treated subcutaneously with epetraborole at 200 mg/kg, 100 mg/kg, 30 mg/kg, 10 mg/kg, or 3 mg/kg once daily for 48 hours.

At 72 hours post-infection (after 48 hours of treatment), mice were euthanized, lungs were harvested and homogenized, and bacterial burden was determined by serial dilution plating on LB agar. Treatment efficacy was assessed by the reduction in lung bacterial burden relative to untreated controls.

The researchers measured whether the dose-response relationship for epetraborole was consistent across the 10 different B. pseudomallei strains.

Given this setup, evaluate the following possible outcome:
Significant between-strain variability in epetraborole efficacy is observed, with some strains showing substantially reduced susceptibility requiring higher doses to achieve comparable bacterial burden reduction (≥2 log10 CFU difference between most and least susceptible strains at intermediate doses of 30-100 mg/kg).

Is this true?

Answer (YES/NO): YES